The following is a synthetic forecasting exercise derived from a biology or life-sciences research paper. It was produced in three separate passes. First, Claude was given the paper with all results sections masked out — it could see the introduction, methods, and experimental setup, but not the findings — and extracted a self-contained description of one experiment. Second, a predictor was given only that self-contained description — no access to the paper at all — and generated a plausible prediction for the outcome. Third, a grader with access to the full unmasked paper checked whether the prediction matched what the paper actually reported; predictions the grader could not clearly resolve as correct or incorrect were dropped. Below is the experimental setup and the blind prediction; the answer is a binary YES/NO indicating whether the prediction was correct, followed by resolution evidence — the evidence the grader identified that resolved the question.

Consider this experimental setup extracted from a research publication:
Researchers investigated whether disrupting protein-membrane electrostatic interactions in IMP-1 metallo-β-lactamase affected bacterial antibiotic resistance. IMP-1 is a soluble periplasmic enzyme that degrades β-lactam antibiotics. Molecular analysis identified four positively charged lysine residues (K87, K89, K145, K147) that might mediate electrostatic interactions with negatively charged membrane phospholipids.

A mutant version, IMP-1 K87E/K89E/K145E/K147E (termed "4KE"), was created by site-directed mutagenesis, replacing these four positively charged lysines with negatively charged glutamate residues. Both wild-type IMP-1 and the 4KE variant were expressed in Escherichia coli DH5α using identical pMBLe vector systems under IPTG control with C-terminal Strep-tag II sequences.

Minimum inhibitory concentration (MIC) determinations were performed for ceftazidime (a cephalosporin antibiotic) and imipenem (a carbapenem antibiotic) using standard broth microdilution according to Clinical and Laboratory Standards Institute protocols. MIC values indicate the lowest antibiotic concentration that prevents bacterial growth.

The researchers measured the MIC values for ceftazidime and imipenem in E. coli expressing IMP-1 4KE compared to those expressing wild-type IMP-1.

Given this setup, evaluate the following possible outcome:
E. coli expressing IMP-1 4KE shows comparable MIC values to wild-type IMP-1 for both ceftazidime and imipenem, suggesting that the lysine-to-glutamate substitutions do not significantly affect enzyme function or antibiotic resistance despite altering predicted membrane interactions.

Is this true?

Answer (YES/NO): YES